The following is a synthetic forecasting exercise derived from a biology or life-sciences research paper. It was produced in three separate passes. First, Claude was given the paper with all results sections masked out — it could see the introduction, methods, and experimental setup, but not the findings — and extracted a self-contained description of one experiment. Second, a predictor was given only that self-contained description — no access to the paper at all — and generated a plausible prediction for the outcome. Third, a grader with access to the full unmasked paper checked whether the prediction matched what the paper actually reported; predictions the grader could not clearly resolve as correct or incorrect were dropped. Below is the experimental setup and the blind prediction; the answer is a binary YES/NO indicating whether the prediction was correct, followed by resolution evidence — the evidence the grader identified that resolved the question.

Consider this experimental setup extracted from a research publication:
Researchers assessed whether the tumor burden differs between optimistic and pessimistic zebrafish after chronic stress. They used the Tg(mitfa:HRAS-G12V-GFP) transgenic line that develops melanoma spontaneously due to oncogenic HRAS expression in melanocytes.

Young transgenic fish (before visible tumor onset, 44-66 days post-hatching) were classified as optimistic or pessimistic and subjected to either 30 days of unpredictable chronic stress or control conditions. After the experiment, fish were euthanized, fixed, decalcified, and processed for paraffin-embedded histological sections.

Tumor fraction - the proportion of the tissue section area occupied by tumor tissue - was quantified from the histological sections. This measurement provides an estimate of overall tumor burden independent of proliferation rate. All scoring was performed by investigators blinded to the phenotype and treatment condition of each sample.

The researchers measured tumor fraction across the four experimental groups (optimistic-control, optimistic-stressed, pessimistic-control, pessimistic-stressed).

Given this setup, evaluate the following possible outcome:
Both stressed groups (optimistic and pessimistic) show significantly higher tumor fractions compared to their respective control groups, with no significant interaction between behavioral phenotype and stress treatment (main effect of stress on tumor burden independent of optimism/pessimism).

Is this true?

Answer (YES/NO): NO